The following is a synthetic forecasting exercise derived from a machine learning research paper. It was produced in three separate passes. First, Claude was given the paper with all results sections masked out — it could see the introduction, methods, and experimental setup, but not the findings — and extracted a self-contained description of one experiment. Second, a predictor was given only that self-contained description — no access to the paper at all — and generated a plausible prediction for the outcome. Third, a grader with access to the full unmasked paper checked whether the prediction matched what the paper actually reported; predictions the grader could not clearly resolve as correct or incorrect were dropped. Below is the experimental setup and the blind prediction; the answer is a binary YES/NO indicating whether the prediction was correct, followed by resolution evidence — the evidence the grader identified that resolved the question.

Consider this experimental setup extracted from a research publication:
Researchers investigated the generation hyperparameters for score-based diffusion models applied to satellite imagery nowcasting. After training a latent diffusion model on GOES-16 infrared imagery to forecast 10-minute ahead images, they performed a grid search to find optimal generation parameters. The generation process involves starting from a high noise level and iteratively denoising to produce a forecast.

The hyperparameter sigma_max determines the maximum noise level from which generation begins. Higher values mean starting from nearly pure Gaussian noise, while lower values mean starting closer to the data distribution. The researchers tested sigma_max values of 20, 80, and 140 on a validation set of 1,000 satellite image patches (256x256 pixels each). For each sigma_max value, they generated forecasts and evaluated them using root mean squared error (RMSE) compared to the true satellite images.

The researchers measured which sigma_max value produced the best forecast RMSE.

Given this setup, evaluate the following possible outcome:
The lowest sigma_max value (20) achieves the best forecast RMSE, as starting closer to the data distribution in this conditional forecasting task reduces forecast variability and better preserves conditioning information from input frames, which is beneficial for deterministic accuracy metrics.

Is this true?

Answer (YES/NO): NO